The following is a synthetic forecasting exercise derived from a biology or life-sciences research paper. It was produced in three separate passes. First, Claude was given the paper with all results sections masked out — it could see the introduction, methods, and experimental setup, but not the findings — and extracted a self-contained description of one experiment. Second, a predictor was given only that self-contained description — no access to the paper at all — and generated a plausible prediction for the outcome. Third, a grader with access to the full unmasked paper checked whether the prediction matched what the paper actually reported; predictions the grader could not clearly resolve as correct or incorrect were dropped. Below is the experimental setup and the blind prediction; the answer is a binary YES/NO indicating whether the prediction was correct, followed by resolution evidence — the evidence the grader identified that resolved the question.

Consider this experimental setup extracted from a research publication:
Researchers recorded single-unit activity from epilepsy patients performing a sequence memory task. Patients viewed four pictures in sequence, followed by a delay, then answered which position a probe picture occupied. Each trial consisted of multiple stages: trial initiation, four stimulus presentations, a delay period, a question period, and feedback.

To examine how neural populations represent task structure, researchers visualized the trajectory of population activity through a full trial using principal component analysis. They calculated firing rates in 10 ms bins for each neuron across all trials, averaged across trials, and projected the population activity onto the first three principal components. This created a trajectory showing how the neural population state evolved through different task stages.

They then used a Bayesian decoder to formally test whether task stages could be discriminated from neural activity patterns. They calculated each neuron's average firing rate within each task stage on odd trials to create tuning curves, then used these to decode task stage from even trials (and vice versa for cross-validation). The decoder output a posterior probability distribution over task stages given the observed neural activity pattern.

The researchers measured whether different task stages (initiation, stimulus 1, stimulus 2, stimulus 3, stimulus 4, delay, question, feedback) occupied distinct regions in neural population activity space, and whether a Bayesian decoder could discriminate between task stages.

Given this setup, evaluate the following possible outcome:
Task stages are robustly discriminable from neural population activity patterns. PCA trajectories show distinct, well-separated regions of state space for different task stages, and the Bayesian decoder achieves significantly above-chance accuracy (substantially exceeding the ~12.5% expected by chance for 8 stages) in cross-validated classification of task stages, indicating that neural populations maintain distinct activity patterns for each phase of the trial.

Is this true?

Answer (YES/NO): YES